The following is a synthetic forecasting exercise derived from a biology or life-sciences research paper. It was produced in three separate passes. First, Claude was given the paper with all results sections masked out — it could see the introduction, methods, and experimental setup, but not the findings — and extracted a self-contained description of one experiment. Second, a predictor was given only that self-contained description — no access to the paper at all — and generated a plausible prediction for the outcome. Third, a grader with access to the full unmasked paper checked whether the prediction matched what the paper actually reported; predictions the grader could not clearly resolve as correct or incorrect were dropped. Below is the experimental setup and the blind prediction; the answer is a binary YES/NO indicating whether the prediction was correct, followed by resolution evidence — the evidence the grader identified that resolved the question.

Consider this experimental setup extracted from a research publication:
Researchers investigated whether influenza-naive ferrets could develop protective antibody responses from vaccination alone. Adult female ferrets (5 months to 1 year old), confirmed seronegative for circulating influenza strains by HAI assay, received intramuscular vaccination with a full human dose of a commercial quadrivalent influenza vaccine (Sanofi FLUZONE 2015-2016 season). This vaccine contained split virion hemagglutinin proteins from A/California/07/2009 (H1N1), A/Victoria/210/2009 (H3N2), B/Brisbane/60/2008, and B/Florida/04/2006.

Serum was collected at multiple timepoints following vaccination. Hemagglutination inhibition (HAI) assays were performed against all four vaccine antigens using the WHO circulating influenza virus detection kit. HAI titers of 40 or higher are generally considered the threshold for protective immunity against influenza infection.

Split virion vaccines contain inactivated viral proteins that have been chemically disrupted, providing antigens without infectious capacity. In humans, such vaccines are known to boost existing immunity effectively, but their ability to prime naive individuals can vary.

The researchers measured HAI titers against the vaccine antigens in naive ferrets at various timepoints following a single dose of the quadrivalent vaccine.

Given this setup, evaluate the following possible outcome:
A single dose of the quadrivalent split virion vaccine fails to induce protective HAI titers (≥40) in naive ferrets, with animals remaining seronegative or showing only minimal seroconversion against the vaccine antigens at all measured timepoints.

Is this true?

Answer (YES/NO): NO